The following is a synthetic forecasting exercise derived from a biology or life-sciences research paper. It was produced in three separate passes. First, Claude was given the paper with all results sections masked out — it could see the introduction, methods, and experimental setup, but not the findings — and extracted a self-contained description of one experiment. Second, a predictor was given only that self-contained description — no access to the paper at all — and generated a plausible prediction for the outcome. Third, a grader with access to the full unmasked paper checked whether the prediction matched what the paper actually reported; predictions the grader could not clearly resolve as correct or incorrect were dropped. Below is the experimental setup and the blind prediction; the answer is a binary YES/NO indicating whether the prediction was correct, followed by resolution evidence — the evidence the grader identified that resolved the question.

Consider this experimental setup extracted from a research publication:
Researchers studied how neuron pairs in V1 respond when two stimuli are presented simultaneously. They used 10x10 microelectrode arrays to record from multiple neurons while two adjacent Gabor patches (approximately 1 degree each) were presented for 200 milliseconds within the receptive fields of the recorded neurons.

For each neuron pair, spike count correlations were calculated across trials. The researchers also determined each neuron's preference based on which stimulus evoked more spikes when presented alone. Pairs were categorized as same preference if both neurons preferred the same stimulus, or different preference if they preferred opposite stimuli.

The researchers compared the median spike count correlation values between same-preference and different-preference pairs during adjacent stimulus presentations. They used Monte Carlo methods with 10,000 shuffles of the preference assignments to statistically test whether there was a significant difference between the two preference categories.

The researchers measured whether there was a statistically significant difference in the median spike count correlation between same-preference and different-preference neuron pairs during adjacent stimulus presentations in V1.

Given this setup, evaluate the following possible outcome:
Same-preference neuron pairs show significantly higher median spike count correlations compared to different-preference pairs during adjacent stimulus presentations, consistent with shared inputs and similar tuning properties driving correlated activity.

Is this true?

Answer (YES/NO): YES